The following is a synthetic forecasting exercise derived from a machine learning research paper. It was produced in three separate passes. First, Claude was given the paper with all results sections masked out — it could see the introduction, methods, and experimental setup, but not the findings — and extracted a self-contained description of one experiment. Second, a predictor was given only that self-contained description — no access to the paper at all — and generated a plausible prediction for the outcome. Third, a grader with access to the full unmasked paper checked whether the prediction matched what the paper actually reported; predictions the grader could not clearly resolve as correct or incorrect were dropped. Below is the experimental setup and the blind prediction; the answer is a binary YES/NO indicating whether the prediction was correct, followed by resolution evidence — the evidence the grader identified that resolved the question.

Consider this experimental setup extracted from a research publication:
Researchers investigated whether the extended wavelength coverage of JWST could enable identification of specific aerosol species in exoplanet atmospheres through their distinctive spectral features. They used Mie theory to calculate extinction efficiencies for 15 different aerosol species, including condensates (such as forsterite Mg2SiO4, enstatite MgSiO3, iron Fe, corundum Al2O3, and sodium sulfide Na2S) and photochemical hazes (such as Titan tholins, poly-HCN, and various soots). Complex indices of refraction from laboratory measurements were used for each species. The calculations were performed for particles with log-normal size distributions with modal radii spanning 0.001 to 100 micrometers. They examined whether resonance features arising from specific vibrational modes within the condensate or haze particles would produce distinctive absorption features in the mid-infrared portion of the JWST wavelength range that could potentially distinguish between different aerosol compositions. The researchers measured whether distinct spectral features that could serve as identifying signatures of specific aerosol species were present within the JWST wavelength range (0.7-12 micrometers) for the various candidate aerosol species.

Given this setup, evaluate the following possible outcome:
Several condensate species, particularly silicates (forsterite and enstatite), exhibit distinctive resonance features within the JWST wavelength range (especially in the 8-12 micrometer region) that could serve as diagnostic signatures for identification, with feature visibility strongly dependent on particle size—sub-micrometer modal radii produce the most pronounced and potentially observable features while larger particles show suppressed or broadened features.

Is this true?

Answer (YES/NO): YES